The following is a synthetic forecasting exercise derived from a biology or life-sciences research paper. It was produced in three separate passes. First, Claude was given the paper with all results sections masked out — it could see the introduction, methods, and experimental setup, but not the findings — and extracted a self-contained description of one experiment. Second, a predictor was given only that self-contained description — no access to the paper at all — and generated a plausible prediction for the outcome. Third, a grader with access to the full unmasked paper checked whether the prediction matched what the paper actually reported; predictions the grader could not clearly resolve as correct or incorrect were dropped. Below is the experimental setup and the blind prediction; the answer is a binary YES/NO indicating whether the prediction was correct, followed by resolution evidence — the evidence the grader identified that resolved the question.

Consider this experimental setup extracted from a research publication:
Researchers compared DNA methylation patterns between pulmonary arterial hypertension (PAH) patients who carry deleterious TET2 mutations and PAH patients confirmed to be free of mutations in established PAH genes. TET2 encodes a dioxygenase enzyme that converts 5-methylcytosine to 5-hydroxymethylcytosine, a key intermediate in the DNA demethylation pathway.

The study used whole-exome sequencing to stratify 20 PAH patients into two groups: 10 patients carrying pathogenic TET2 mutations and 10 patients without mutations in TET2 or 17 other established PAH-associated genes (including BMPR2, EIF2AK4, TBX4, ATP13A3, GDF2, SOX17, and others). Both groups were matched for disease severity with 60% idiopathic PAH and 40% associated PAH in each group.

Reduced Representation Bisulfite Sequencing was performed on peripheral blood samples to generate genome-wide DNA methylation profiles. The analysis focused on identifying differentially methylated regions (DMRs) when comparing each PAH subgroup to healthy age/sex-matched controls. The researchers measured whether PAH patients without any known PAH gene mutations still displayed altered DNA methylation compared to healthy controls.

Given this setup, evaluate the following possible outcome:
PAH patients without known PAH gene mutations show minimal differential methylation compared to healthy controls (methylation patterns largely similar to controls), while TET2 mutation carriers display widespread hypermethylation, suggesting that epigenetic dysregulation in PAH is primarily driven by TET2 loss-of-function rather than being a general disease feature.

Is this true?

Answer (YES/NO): NO